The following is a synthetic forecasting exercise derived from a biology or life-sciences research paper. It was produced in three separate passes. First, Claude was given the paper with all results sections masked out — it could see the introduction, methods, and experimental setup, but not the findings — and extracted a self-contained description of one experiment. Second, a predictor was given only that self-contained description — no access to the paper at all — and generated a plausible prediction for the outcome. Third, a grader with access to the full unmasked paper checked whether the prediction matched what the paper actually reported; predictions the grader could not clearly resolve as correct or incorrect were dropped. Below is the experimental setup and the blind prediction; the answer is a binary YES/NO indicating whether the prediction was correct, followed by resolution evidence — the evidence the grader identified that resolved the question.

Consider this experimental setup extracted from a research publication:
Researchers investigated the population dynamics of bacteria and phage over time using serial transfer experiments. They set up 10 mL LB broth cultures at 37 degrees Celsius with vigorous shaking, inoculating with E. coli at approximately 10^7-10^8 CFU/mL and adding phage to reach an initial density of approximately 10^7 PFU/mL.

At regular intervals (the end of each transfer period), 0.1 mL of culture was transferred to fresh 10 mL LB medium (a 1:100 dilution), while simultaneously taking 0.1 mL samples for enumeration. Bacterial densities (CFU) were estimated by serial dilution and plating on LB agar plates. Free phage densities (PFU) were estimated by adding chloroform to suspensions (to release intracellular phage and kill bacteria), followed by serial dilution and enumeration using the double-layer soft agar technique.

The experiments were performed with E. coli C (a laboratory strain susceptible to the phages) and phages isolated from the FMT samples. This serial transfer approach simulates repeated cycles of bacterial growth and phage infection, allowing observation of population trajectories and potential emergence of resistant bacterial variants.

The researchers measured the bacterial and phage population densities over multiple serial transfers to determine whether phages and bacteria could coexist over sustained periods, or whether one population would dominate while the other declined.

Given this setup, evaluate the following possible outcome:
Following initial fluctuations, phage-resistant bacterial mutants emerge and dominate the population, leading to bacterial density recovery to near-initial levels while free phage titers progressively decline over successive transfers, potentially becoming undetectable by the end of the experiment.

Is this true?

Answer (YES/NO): NO